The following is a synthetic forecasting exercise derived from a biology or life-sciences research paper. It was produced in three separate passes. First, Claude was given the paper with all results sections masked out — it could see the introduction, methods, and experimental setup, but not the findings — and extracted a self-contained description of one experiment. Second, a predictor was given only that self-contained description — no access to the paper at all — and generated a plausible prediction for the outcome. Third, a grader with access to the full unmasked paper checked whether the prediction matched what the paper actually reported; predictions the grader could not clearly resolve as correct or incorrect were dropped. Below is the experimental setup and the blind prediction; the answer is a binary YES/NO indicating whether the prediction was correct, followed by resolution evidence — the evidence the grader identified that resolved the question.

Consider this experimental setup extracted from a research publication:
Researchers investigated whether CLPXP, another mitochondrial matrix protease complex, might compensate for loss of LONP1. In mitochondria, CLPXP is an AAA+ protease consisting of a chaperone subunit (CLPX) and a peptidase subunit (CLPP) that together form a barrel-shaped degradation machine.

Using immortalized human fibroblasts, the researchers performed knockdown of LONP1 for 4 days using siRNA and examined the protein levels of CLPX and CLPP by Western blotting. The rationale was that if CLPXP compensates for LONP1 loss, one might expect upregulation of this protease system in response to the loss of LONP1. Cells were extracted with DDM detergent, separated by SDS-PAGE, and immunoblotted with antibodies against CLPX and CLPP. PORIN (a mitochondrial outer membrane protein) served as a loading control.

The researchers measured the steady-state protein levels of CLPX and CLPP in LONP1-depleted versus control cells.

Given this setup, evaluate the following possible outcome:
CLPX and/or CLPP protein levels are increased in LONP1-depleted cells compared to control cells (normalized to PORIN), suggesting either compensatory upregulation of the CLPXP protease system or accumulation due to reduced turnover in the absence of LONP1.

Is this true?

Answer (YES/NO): YES